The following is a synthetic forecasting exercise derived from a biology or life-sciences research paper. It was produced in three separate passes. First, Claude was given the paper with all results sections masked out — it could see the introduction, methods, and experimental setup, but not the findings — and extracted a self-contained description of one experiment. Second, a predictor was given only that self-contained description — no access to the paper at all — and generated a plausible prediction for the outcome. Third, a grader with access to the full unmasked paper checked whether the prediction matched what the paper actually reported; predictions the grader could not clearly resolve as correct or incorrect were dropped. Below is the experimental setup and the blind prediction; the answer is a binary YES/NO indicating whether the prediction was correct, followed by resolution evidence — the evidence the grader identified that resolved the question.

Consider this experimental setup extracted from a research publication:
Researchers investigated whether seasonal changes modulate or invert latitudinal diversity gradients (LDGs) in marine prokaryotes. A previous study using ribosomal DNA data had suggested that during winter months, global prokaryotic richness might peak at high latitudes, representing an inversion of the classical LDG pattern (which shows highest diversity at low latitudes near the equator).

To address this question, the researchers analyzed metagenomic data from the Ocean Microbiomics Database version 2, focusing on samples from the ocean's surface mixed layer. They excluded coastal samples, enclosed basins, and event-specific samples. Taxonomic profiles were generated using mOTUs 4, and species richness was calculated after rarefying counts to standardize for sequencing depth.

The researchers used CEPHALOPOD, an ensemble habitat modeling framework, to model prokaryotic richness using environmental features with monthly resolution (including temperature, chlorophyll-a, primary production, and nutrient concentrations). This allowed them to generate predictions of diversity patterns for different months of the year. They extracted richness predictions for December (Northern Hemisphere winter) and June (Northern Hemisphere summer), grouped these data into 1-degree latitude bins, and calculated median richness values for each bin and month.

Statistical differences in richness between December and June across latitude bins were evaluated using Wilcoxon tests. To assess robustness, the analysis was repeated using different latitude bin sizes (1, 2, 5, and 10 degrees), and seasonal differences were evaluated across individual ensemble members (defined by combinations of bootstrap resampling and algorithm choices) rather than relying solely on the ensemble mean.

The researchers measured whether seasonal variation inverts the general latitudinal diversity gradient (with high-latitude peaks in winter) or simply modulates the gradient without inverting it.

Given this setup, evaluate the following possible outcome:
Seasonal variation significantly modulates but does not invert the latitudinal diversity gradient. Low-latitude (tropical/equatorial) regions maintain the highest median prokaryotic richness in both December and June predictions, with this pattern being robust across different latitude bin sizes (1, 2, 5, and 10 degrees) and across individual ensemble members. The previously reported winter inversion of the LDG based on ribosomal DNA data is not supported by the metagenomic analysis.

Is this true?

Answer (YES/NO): YES